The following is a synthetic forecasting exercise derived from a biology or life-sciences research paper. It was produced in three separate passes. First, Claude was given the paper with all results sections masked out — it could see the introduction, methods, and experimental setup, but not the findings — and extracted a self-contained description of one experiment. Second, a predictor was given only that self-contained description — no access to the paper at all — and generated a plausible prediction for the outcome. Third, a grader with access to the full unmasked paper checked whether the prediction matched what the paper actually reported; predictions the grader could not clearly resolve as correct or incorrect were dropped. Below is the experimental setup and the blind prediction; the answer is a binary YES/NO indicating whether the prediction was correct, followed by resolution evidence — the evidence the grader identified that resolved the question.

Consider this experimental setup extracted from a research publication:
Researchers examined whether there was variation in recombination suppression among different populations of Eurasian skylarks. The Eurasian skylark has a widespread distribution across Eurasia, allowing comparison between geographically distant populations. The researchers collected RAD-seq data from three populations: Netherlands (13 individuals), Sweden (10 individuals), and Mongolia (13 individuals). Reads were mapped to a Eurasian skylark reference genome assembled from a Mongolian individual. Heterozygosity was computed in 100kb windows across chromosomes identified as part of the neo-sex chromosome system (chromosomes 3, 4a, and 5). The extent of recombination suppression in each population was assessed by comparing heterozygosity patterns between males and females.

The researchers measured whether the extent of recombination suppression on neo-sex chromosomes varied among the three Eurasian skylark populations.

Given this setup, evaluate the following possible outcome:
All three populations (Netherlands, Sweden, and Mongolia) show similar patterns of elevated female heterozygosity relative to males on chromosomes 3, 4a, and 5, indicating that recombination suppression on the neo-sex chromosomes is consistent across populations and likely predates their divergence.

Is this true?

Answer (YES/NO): NO